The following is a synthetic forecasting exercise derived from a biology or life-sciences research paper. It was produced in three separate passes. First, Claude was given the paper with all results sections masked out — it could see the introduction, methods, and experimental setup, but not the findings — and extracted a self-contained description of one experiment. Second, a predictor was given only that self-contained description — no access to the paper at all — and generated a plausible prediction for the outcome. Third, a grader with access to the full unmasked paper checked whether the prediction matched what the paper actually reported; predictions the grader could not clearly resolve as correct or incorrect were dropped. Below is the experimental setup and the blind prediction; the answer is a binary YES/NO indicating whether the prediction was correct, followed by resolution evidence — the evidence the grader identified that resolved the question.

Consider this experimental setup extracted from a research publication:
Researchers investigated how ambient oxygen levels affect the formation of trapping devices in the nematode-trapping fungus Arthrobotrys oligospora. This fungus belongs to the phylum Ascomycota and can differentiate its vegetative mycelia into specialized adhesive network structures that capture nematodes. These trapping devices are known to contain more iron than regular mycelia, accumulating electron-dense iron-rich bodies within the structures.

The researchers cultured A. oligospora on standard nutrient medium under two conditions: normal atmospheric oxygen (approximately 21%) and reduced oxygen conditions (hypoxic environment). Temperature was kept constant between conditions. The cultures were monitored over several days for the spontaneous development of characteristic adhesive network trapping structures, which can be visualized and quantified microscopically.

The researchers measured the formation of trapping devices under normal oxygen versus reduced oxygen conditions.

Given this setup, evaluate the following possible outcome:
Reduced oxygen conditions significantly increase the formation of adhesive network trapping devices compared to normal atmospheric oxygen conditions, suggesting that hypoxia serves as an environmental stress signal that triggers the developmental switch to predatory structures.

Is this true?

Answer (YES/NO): NO